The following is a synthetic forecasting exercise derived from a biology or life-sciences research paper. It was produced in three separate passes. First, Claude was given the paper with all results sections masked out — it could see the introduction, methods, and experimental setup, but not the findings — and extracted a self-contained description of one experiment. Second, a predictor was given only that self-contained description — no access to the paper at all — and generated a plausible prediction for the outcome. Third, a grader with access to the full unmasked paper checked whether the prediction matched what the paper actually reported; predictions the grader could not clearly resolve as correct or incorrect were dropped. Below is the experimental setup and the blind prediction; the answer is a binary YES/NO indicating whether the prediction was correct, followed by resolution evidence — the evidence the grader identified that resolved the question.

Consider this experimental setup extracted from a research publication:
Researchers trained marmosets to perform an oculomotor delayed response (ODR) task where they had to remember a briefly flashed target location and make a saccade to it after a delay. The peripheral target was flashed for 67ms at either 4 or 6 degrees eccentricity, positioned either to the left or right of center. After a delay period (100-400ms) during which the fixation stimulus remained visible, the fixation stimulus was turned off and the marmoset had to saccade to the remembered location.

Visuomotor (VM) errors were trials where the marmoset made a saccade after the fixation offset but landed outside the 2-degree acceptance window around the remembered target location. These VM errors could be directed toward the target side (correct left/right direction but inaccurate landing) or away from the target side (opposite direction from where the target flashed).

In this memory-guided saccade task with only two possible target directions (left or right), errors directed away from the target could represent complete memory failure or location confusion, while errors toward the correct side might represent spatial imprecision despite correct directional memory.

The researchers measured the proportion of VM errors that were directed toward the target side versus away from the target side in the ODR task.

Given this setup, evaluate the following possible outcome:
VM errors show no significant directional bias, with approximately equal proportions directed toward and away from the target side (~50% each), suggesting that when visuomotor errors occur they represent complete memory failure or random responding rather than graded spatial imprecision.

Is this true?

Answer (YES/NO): NO